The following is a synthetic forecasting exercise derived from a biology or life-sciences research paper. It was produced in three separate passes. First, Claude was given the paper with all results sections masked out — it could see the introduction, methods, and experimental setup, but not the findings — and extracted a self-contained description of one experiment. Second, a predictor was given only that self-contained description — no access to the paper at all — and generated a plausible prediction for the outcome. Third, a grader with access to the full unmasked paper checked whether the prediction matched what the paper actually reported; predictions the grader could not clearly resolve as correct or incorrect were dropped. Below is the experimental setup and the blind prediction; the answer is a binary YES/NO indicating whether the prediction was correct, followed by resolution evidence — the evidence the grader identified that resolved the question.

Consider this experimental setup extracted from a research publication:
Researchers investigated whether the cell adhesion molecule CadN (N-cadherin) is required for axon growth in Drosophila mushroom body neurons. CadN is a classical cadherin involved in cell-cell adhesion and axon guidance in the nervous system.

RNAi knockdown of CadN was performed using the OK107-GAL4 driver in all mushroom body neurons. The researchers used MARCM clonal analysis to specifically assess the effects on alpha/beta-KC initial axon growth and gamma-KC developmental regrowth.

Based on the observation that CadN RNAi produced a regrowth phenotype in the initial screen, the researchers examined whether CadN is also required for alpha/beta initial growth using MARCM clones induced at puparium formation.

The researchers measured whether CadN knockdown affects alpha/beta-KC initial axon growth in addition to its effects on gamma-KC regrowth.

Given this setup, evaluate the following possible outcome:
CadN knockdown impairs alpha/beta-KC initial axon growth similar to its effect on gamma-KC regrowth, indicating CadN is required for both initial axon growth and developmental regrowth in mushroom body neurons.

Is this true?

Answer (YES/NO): NO